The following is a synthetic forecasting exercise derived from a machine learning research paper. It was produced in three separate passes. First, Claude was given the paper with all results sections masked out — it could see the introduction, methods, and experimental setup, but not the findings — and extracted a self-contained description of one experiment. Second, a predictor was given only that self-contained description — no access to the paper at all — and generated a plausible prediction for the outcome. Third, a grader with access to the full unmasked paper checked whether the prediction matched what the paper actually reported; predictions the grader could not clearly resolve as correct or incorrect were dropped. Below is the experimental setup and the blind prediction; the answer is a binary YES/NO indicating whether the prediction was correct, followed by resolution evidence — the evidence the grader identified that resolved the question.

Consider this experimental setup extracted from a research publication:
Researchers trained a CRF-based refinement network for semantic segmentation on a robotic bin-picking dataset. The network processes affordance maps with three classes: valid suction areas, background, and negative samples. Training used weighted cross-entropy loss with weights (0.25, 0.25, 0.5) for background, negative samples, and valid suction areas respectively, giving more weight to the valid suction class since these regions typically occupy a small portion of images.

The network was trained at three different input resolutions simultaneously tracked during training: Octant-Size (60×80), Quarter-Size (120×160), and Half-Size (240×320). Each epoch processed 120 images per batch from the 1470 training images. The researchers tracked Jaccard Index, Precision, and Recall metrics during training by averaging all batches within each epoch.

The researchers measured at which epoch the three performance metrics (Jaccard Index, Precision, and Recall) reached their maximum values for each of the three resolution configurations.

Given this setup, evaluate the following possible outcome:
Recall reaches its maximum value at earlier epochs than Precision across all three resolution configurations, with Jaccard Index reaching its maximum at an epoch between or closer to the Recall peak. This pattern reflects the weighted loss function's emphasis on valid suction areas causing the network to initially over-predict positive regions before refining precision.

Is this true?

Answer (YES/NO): NO